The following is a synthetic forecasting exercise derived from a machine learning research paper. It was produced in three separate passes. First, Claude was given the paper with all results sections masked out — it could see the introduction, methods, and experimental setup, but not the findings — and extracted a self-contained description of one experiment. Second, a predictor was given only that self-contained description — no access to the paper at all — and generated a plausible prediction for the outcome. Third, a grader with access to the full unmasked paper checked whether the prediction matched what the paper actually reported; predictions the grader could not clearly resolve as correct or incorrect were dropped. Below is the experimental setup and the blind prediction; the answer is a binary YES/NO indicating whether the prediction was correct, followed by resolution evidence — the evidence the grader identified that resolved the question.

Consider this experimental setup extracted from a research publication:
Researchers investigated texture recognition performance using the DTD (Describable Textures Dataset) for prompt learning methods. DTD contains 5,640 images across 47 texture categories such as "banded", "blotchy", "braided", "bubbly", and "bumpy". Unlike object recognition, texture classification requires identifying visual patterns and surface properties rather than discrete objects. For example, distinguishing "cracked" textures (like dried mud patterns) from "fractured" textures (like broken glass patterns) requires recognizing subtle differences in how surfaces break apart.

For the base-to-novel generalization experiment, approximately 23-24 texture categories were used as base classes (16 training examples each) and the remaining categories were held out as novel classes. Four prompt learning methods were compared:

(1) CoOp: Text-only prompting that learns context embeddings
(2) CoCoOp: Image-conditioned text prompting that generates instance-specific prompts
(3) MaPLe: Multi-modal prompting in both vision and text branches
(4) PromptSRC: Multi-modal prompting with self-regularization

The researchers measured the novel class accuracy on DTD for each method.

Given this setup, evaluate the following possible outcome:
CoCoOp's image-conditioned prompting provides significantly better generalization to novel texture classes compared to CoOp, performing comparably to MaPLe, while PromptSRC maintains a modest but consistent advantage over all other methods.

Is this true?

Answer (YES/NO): NO